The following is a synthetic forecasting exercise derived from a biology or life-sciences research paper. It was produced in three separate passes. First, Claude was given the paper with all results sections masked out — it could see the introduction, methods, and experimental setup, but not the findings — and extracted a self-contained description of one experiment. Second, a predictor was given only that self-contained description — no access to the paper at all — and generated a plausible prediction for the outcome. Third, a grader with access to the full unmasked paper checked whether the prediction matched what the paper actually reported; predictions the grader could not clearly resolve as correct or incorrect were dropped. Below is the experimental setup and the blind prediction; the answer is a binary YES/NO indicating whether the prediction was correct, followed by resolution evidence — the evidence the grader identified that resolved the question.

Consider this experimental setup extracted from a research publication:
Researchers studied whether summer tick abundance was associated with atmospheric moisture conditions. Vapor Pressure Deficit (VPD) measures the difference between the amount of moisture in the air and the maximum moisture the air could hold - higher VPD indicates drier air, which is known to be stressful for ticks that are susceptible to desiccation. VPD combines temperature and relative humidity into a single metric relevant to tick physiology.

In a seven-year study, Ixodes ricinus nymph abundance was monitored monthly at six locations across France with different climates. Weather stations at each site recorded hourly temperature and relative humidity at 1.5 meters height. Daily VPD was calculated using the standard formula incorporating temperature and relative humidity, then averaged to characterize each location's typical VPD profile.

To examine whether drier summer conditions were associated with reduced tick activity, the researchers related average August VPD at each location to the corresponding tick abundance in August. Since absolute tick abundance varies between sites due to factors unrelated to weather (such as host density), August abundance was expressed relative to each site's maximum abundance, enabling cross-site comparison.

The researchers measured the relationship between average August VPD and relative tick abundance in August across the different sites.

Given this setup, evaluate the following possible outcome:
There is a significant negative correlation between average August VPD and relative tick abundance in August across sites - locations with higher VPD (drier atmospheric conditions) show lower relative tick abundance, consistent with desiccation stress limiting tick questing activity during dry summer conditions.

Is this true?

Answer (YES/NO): NO